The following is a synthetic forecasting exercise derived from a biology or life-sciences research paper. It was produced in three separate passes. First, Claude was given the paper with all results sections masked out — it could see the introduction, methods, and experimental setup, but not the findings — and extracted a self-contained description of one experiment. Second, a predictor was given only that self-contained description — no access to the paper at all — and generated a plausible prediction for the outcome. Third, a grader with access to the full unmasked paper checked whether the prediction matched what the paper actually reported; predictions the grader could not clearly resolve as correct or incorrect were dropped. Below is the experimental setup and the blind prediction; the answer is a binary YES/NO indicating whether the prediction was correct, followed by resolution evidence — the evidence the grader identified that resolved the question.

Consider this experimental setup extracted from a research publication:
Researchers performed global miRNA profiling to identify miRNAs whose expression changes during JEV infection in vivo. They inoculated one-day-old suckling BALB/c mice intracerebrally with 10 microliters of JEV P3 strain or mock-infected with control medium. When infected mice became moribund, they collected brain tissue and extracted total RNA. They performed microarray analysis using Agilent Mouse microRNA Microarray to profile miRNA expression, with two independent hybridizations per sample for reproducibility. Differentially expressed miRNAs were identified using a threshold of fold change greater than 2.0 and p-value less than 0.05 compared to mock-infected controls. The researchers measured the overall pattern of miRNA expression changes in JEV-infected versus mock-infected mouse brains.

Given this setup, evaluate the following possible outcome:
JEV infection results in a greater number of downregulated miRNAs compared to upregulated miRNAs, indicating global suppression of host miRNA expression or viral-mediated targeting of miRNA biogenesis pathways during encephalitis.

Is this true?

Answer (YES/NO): YES